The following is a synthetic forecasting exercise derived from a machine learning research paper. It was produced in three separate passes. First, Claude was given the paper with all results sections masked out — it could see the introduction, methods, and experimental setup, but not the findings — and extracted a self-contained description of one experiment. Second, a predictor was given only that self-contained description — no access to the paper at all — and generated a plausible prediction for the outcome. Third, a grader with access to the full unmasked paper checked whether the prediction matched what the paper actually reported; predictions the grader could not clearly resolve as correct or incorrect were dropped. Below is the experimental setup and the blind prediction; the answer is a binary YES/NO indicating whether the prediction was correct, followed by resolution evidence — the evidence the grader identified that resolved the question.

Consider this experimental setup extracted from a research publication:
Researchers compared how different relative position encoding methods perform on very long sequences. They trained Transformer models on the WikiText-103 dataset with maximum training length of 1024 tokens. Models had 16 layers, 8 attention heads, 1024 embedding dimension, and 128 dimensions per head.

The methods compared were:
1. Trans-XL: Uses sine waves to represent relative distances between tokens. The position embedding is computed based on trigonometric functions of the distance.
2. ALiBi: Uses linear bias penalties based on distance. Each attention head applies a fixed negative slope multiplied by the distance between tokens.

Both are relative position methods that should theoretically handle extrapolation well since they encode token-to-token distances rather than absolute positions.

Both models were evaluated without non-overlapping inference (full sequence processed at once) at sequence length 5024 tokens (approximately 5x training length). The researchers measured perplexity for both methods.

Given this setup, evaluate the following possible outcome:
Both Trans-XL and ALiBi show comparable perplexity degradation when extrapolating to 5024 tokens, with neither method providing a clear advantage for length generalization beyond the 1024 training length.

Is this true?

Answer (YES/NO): NO